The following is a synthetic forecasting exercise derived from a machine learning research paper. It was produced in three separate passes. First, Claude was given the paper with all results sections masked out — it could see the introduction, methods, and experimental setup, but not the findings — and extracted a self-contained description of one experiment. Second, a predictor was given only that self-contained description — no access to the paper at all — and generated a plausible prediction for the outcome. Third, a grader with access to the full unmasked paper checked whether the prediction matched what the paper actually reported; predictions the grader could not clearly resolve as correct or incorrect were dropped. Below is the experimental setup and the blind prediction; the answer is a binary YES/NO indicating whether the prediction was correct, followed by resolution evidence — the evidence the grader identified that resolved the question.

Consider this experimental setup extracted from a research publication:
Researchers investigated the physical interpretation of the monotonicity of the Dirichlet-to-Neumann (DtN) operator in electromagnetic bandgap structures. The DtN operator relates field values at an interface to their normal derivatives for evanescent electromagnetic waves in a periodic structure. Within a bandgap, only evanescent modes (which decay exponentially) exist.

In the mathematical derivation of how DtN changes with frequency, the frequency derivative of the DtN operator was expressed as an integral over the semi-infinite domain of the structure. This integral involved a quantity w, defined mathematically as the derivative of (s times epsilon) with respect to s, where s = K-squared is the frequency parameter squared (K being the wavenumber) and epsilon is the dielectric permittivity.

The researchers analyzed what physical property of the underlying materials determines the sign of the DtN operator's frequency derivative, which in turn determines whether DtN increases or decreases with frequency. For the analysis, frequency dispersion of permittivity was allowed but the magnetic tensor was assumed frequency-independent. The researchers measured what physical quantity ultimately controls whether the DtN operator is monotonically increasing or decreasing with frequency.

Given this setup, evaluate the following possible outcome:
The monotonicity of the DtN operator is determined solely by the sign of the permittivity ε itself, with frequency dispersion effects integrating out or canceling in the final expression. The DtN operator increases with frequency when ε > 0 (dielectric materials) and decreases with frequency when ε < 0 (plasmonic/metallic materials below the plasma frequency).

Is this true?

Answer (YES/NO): NO